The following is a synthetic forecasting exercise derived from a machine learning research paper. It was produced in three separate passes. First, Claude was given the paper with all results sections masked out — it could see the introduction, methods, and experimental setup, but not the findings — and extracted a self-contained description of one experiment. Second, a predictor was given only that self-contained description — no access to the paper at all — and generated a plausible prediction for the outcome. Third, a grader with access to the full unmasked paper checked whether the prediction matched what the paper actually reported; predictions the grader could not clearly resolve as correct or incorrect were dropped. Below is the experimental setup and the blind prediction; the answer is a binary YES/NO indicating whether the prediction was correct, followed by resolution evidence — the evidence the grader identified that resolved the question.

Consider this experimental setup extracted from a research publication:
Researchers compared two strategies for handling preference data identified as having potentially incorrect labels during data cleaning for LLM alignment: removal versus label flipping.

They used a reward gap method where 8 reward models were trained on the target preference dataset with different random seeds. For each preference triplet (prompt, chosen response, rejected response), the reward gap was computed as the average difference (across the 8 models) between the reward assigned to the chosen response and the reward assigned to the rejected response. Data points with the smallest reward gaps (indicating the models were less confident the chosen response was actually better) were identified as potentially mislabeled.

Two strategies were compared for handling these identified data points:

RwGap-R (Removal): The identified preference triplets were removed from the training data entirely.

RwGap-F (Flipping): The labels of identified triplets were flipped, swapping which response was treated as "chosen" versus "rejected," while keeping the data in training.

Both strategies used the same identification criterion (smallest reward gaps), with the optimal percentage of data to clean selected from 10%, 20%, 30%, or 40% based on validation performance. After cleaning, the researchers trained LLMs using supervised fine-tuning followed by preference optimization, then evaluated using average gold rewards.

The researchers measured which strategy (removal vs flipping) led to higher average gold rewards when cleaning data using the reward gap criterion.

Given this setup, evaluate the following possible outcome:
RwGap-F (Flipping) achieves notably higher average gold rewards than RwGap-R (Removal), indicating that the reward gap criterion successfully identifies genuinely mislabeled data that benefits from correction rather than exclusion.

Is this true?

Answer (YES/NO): NO